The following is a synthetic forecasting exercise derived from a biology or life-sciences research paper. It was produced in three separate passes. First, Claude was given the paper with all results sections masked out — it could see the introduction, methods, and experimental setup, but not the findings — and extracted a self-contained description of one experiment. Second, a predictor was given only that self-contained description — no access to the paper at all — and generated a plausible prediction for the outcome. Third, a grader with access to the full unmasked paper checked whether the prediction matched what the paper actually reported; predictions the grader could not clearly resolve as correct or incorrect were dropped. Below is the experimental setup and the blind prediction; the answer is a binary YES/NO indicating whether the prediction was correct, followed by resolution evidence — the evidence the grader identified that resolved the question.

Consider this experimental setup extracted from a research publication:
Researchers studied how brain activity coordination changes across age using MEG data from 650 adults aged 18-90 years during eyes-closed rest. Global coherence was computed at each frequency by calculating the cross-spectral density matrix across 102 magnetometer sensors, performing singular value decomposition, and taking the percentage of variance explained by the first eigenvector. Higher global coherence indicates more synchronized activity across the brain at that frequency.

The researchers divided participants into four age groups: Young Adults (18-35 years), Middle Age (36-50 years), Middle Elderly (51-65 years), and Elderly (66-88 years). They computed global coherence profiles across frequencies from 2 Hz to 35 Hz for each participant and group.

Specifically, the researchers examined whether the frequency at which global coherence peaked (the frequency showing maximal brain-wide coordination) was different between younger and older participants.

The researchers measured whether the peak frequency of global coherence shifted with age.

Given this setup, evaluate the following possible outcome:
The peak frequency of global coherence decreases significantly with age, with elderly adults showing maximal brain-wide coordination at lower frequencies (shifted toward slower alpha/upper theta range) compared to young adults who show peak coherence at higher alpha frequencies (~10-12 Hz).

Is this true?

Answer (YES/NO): NO